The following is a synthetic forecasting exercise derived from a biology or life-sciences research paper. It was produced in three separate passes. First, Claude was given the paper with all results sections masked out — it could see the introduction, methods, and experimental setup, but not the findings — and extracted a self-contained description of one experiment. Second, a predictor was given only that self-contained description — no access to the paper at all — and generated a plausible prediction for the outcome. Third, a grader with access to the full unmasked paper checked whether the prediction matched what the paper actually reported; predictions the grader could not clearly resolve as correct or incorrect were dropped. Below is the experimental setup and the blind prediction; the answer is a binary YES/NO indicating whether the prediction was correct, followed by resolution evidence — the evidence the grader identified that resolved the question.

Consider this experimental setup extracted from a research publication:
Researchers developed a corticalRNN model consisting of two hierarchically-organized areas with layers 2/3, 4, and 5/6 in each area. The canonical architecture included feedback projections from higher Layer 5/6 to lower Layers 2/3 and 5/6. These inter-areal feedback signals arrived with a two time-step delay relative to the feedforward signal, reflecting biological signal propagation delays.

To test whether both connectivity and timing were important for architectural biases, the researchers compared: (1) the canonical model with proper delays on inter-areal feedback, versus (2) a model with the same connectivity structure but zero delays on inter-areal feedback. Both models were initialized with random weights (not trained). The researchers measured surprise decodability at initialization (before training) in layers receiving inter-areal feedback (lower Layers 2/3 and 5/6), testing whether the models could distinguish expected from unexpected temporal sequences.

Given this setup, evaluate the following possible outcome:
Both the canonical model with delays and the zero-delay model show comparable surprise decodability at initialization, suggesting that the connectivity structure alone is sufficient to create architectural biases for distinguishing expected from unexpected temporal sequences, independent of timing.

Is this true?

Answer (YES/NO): NO